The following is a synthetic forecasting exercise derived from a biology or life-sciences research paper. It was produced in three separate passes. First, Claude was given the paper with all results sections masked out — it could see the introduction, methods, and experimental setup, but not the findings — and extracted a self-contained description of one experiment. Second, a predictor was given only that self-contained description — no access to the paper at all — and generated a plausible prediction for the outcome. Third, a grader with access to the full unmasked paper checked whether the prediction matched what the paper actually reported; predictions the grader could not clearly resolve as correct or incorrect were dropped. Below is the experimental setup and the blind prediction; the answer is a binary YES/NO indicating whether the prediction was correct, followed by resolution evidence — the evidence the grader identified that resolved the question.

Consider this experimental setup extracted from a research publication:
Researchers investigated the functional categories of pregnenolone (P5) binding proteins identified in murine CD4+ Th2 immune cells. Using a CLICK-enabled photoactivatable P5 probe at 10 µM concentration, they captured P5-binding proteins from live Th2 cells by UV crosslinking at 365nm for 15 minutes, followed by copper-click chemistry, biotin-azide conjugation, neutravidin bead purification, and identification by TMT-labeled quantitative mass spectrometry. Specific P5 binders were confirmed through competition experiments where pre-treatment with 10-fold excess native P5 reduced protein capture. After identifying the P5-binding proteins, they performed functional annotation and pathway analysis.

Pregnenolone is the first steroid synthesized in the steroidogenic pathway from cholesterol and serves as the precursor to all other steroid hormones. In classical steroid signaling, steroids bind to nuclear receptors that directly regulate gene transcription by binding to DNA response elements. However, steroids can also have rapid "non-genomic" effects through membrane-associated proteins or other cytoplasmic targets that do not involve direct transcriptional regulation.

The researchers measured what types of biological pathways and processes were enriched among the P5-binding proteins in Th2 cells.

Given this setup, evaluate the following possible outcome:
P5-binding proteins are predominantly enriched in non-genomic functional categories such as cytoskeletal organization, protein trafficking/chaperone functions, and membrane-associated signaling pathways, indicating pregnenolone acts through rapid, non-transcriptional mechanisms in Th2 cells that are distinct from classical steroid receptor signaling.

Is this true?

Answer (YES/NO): NO